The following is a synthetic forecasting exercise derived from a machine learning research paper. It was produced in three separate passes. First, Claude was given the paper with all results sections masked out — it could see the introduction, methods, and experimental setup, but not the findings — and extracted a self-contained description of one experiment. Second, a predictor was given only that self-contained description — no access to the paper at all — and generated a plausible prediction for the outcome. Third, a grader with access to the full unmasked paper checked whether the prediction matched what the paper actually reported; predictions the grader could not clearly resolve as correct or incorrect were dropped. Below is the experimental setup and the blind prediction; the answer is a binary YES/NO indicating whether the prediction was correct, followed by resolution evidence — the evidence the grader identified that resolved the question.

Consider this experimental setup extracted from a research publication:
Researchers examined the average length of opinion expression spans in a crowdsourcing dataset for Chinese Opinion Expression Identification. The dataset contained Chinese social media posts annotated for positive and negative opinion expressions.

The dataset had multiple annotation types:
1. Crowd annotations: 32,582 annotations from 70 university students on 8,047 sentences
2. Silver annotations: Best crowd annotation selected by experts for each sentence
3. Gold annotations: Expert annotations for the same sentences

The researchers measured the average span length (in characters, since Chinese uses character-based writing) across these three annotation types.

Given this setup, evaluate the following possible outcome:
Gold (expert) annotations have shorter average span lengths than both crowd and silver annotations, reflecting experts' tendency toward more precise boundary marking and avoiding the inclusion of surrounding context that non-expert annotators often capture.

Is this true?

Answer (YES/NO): NO